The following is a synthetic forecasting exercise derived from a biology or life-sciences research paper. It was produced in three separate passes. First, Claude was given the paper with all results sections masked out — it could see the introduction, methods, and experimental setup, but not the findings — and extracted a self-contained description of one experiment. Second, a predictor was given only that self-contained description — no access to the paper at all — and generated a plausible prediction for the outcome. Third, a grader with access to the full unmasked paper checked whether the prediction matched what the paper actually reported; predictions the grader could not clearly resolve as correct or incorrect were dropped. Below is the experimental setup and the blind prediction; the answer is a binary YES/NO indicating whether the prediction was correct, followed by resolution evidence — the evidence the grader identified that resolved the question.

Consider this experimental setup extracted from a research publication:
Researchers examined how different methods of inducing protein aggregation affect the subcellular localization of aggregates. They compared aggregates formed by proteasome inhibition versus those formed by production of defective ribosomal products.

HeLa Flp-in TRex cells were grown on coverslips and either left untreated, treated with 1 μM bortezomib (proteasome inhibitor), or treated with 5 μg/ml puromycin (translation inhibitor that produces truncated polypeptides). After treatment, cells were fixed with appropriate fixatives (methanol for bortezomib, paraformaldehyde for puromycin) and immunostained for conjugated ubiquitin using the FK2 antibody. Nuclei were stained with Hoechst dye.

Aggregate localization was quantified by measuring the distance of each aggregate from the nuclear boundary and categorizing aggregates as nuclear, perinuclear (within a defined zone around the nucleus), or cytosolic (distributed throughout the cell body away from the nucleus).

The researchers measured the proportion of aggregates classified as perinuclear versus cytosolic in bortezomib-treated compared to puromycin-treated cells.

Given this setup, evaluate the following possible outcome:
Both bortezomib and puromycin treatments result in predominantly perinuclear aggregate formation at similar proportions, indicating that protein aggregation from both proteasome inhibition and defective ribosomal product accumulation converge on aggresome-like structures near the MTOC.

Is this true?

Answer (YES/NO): NO